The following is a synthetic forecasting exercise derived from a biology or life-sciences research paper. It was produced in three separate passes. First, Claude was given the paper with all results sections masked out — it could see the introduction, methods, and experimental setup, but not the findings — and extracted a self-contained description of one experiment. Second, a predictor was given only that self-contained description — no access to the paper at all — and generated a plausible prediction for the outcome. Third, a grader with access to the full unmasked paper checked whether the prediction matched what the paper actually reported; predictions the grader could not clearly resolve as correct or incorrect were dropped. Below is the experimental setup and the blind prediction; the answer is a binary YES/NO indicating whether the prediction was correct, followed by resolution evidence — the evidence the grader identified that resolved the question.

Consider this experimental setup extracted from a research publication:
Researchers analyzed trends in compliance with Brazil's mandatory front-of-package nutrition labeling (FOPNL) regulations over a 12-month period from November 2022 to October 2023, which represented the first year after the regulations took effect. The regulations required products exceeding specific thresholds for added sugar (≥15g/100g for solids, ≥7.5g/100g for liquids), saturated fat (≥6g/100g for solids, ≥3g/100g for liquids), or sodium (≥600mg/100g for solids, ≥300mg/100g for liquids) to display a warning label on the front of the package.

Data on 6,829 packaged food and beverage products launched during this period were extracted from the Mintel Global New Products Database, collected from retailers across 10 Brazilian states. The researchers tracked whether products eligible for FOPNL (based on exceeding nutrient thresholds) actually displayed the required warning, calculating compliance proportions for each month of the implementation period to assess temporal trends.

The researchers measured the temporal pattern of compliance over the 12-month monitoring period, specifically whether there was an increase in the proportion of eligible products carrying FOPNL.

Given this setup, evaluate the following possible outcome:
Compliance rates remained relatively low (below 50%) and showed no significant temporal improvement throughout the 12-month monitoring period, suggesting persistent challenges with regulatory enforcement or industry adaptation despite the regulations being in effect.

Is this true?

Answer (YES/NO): NO